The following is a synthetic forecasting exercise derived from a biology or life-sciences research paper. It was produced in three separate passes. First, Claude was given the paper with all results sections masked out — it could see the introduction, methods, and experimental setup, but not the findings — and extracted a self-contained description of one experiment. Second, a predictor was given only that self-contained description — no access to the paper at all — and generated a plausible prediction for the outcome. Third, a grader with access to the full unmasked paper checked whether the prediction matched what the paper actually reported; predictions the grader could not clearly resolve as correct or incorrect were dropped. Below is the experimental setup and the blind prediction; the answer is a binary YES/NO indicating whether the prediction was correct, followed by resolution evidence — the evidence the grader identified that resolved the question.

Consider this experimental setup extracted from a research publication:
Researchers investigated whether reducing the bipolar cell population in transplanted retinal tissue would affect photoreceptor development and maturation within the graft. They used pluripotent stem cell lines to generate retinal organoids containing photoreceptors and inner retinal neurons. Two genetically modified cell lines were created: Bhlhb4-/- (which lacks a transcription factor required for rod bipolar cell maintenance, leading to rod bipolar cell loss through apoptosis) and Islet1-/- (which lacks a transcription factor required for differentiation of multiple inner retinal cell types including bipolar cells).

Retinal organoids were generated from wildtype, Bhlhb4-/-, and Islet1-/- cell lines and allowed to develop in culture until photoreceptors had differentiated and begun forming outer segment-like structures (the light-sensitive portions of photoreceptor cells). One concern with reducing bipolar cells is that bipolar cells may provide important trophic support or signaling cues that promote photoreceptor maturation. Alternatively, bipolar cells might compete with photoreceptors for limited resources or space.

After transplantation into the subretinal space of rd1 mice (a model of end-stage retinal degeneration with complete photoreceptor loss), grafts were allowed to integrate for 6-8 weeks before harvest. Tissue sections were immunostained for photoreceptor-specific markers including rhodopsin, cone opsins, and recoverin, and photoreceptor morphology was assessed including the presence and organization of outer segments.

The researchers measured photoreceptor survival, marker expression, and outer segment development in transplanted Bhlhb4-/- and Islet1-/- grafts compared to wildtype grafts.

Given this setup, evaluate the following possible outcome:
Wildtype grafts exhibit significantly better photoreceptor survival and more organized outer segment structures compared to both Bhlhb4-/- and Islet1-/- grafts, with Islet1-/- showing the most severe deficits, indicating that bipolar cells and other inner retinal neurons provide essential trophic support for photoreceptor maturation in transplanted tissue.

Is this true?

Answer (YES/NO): NO